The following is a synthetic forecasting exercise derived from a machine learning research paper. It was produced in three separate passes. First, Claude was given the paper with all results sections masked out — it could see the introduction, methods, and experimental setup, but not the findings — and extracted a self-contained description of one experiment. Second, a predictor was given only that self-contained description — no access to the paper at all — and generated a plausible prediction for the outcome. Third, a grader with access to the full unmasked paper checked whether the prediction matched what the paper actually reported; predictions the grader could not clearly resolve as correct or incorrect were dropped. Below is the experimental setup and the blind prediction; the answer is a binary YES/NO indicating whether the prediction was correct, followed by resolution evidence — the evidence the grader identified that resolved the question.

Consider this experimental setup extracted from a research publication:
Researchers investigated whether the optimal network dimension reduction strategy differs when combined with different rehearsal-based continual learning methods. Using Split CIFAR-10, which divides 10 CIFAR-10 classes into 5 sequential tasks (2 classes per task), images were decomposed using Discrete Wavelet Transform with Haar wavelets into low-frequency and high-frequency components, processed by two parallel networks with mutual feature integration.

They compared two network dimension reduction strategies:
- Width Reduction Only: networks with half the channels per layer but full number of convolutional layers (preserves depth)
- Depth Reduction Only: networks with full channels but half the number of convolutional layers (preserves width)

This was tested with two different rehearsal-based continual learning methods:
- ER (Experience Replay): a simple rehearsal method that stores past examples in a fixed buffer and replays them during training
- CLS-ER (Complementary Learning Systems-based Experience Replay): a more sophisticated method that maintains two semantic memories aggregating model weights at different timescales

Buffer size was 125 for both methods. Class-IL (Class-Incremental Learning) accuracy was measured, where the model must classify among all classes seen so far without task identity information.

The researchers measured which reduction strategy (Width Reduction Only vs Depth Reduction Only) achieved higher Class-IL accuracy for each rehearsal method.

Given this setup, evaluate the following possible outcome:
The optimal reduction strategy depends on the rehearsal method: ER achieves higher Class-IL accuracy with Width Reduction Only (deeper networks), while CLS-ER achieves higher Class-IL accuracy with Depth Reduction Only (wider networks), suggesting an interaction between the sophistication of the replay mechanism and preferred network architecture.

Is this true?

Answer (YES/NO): YES